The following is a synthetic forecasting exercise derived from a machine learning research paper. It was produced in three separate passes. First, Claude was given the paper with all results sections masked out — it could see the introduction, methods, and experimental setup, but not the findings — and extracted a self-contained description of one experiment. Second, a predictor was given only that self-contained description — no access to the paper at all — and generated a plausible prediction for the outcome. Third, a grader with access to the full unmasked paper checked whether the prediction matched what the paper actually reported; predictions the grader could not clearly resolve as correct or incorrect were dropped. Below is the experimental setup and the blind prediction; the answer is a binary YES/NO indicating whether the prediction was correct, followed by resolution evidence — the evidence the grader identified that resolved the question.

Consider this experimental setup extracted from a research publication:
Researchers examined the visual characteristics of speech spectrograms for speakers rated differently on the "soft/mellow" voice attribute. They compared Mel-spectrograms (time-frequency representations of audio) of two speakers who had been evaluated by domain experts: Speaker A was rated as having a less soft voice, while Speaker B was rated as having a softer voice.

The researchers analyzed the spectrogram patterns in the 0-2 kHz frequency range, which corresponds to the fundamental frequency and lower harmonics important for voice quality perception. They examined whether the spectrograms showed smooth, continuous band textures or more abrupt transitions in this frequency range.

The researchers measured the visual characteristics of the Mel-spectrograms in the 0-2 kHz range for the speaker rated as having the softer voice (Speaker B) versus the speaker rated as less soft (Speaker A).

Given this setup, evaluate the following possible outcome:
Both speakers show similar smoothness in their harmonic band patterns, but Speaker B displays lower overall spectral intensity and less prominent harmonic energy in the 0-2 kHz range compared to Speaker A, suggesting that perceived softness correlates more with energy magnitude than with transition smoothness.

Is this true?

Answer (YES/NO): NO